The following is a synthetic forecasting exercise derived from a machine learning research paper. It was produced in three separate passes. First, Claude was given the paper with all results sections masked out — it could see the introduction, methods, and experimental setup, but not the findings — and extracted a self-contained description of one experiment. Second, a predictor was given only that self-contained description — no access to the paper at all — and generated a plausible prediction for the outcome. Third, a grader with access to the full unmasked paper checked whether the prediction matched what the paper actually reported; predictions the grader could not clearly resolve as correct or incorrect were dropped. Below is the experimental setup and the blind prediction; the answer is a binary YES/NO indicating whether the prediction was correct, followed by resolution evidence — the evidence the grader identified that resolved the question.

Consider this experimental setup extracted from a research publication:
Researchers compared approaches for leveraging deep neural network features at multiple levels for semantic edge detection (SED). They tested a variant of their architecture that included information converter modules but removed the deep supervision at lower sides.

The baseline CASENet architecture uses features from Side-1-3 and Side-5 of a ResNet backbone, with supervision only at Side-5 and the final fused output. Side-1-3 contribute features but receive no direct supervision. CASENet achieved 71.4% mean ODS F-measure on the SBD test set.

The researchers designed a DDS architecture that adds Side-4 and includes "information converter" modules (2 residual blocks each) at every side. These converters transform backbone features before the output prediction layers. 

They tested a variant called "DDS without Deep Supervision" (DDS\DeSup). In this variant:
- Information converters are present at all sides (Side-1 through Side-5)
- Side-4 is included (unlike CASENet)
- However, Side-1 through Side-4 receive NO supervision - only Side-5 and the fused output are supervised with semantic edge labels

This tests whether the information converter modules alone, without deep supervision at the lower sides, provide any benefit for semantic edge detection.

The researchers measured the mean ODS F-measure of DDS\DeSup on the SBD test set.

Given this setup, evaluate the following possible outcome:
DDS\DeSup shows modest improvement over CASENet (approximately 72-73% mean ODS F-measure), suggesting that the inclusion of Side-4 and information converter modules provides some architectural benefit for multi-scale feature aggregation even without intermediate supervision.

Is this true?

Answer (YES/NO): NO